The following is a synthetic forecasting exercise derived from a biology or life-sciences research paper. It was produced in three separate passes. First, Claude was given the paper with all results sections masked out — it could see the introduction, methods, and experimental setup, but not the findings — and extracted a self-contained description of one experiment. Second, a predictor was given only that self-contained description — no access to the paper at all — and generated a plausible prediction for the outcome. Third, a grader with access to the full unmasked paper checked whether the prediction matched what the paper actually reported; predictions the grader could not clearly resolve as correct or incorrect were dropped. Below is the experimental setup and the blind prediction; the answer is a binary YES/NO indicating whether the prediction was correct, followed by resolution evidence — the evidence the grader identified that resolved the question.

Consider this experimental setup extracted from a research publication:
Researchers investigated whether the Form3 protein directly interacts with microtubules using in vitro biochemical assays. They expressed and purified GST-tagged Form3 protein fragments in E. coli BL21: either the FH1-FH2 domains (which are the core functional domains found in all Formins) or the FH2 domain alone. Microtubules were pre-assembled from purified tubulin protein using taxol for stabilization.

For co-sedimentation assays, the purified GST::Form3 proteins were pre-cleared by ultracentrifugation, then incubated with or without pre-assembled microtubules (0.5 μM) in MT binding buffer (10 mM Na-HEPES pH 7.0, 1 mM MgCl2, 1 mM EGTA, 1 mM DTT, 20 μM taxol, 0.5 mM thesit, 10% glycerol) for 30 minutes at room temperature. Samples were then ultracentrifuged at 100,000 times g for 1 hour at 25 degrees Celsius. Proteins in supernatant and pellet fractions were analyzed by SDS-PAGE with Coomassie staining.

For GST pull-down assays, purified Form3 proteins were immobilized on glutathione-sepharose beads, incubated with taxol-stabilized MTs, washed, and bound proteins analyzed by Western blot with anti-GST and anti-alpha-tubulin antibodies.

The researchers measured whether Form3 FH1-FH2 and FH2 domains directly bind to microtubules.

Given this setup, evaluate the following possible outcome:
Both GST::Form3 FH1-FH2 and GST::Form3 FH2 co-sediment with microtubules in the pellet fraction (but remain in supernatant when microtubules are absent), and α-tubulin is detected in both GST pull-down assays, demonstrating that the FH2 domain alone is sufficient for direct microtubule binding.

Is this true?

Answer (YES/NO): NO